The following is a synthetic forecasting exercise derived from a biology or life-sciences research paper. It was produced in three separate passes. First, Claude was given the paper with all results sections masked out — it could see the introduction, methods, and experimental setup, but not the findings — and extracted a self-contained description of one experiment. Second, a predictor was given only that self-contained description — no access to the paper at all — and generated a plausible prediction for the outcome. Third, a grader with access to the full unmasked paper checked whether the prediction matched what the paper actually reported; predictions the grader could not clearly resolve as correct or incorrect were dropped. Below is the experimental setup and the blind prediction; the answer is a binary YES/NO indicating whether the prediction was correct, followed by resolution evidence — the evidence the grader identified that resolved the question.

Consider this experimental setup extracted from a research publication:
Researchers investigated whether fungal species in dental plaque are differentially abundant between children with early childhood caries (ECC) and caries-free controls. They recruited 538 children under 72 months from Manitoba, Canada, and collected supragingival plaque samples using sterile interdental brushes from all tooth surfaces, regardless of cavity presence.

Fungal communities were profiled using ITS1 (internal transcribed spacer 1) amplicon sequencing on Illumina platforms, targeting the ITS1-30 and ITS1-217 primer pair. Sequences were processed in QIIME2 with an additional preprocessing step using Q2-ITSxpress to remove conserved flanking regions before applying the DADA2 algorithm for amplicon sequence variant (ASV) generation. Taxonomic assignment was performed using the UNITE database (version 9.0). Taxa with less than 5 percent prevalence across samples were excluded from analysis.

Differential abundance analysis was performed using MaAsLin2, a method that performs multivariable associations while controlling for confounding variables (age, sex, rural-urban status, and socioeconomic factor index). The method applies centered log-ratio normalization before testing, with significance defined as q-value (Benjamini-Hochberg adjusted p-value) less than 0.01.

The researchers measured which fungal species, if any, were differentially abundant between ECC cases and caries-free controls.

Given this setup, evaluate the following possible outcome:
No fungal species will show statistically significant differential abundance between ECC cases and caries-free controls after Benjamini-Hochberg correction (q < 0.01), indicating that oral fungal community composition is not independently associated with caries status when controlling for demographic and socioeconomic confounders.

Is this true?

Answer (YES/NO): NO